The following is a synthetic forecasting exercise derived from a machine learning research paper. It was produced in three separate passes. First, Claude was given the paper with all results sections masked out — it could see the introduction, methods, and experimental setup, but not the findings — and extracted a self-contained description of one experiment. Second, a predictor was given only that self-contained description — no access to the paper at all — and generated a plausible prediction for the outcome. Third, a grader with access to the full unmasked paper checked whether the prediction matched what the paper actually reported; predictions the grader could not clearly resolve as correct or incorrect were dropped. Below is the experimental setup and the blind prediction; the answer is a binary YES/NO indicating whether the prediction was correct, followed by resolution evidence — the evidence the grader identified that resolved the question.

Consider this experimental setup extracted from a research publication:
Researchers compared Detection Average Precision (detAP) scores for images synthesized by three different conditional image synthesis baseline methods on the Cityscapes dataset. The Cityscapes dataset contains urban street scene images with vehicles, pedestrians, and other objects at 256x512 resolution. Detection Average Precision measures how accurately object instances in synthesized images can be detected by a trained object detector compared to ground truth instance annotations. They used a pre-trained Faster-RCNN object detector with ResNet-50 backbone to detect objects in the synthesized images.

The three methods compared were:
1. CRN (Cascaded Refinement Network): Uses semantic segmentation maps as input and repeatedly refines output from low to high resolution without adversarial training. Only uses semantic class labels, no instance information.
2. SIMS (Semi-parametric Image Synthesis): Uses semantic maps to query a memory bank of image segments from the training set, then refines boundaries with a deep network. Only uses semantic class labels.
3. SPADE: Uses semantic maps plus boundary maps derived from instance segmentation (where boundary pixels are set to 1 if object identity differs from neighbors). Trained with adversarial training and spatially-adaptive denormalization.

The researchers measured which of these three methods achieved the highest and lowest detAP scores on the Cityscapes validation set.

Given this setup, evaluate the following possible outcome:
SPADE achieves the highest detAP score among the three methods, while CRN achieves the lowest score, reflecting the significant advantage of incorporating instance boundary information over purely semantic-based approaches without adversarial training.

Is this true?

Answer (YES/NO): NO